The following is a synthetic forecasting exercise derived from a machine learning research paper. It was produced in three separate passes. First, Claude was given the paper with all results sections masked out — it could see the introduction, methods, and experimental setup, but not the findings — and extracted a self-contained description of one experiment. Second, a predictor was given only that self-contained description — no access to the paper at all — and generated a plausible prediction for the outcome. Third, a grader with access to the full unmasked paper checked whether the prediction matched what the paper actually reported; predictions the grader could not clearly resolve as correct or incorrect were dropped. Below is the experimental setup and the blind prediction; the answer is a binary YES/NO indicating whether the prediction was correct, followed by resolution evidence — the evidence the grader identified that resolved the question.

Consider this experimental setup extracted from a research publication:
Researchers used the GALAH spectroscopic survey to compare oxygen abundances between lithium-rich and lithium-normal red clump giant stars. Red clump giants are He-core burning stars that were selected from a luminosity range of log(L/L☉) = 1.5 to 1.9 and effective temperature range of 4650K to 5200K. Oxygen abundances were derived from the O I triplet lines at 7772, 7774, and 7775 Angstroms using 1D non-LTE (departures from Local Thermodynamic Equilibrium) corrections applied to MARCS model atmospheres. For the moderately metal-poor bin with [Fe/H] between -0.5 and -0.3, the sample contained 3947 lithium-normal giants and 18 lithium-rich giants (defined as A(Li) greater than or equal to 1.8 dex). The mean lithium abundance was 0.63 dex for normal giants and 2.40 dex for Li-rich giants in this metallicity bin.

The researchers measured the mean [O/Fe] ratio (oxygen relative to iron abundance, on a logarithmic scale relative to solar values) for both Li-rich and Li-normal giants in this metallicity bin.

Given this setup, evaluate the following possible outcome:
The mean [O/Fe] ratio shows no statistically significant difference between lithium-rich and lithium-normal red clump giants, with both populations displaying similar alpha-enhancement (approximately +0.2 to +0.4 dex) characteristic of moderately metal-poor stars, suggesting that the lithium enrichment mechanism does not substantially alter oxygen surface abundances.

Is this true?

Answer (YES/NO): YES